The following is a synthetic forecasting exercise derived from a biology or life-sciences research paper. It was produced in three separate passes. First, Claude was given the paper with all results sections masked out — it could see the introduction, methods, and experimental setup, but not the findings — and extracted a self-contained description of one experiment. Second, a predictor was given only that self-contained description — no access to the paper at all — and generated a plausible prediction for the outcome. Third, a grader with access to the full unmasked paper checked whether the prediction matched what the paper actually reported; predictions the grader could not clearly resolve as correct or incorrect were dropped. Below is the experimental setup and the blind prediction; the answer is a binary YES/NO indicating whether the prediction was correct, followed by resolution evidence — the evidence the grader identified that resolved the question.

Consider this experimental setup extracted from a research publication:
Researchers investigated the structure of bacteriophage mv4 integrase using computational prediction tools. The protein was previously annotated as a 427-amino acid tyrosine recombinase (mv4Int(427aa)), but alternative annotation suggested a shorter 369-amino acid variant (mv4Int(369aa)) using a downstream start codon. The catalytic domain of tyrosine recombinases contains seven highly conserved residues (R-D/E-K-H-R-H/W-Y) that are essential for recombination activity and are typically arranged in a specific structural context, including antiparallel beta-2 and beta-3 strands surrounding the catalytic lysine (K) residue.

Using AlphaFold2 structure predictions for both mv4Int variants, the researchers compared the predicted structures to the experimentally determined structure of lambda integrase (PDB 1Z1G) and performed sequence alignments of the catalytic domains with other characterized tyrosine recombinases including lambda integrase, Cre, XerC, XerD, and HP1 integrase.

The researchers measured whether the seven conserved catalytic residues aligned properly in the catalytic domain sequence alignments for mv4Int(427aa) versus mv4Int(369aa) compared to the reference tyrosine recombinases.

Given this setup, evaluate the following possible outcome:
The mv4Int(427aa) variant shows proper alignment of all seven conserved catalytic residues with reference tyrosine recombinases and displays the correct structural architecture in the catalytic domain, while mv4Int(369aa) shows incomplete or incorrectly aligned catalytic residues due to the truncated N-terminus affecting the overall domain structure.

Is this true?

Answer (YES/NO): NO